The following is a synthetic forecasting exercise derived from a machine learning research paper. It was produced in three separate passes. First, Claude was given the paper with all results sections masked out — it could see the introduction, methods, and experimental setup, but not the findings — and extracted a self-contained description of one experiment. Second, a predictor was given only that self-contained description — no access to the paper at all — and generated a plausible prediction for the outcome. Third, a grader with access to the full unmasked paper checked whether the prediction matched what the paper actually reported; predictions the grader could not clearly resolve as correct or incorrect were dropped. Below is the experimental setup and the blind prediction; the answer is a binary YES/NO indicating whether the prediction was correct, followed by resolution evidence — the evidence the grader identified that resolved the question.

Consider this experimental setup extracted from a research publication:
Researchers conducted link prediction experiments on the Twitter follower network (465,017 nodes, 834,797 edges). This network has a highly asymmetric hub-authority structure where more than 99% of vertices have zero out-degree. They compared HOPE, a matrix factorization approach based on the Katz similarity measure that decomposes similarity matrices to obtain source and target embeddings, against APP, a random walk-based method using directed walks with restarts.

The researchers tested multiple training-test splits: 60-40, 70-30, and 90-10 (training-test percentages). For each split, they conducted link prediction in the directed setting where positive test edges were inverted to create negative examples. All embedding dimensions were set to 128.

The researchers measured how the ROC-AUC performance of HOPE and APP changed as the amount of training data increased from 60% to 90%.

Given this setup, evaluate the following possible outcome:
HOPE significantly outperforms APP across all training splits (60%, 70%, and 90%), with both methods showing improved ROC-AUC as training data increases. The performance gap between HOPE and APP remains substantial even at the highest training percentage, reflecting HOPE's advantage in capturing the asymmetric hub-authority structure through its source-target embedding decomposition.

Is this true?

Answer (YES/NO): NO